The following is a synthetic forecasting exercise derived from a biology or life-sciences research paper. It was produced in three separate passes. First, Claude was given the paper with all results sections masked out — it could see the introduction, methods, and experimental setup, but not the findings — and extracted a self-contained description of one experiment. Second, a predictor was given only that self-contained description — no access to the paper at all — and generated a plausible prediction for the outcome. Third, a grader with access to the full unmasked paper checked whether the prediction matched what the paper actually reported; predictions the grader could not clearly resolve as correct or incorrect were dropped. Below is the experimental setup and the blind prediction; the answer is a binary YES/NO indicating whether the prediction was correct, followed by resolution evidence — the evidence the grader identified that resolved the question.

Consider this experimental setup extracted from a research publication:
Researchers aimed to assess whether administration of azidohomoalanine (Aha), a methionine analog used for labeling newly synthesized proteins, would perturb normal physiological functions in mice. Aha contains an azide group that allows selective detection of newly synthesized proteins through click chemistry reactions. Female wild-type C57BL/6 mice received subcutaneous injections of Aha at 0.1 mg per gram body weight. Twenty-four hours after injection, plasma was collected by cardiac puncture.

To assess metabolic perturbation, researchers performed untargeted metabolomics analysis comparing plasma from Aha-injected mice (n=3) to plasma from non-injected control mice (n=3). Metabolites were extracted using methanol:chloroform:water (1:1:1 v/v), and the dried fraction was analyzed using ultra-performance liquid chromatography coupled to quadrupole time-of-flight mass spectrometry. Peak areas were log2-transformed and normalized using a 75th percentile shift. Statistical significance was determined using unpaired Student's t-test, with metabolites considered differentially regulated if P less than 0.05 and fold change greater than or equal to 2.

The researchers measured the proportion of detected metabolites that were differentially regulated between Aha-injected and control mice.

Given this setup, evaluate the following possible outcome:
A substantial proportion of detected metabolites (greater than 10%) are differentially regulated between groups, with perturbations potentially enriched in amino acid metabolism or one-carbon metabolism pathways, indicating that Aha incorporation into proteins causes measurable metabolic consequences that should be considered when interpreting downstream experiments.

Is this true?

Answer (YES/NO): NO